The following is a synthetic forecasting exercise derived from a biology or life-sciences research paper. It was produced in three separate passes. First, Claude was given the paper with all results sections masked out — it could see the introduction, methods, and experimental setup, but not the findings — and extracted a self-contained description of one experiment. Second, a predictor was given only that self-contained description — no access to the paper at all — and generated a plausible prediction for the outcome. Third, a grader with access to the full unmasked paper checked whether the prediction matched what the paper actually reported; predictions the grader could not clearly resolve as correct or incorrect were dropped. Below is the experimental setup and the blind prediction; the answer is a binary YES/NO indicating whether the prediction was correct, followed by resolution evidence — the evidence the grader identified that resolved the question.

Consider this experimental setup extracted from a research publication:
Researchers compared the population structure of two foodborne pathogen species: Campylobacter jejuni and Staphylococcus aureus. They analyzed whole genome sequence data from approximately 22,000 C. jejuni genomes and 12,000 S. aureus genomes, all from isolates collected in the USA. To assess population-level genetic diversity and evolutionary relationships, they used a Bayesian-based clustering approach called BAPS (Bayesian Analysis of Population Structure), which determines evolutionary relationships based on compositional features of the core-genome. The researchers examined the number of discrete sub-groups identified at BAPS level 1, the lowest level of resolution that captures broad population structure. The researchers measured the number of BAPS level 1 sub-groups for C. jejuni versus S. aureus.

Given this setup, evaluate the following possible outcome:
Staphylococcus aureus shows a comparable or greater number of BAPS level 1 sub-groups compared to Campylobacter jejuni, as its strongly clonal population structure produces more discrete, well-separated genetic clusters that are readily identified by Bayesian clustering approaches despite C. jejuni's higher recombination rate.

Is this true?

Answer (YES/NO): NO